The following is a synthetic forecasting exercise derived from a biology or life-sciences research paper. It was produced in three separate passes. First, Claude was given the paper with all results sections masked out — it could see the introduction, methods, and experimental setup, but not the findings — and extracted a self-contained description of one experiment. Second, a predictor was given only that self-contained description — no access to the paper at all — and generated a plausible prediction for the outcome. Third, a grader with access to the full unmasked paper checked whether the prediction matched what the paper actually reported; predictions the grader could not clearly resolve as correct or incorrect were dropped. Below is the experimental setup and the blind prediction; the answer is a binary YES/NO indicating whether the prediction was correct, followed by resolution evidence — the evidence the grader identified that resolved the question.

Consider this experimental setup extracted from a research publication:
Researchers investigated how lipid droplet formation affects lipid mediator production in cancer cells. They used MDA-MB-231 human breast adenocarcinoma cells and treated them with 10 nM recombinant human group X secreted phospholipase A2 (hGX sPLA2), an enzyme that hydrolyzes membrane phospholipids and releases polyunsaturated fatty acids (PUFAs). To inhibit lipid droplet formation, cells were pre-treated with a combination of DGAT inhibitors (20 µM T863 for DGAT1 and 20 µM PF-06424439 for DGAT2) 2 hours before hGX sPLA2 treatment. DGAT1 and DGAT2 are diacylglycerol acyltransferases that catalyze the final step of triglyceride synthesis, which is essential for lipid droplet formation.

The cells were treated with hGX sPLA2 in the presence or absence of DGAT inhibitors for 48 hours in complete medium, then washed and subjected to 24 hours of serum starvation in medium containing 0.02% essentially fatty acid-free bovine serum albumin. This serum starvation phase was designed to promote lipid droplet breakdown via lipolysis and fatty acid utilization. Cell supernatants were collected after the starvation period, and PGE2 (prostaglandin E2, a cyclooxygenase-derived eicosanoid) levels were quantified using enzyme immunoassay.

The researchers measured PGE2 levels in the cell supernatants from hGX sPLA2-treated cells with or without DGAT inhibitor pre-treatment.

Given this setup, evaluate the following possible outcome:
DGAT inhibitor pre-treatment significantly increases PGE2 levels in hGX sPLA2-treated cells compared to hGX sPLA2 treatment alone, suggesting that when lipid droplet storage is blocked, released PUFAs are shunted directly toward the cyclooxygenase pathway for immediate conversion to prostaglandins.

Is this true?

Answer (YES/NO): NO